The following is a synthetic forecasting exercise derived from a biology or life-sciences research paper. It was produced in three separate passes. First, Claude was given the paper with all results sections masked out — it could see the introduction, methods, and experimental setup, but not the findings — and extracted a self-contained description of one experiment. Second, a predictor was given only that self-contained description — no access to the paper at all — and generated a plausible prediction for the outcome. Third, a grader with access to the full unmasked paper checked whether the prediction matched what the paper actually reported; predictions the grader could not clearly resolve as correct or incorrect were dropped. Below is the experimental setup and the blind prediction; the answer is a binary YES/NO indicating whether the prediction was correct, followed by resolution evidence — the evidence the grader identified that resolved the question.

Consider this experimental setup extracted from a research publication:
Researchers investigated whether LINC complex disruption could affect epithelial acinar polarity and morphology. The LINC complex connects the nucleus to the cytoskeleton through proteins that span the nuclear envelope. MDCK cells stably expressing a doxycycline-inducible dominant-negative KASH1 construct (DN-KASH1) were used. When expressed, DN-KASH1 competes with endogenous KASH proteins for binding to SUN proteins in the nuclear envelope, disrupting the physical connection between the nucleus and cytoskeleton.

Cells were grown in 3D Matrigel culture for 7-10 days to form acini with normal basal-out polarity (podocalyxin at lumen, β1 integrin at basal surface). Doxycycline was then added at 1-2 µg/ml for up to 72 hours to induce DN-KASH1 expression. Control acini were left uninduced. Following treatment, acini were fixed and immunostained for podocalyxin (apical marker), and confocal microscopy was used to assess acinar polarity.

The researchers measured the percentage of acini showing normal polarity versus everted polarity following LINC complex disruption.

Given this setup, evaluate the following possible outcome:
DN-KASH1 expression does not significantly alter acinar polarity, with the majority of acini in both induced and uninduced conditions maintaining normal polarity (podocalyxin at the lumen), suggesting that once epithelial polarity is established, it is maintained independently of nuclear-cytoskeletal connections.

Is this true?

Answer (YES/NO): NO